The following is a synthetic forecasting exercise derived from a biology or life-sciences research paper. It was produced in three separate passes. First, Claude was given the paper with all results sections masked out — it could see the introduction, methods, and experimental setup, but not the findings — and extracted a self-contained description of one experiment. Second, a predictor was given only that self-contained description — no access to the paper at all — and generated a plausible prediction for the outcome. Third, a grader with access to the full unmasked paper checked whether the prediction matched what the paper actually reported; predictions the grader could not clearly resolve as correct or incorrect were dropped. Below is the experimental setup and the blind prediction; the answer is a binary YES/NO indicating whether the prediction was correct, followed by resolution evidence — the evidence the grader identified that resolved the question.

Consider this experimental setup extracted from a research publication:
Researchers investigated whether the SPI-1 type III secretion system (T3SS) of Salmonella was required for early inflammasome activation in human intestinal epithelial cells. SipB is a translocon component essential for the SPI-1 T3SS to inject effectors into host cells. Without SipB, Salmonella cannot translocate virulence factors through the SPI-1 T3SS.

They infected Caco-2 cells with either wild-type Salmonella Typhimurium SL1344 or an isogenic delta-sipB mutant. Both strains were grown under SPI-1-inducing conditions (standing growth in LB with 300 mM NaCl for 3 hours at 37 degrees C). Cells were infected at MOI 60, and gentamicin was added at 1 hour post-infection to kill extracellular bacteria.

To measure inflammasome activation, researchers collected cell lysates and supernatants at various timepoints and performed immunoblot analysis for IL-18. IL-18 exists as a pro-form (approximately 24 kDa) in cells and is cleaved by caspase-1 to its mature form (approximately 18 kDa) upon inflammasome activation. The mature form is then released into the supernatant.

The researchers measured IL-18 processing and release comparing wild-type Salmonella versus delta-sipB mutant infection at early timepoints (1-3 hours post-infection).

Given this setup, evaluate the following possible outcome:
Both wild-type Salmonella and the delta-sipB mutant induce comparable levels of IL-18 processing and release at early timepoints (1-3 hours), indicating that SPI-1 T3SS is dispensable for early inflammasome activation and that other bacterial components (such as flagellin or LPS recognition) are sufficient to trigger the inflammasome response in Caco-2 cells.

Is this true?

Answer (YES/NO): NO